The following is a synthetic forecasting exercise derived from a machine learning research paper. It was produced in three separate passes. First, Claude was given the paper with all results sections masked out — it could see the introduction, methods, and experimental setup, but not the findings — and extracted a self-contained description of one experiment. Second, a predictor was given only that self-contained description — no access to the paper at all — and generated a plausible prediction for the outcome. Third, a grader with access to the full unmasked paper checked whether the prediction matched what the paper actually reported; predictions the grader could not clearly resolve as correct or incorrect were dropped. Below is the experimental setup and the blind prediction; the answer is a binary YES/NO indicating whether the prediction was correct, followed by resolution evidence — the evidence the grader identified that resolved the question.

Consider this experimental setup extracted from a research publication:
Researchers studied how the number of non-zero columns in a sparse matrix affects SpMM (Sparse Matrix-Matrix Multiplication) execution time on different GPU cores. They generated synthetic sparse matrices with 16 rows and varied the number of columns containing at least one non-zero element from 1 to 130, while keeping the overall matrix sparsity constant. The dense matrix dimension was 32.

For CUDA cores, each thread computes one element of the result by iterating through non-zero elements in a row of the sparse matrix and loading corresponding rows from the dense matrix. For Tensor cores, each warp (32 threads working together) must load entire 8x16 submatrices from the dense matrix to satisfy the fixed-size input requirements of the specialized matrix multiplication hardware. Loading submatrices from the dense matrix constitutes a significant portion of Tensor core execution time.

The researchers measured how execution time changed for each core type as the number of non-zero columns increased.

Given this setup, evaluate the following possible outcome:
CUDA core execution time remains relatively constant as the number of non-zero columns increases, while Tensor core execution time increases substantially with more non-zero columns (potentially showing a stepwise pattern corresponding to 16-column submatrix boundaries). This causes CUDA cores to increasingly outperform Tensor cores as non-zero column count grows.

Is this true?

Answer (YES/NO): YES